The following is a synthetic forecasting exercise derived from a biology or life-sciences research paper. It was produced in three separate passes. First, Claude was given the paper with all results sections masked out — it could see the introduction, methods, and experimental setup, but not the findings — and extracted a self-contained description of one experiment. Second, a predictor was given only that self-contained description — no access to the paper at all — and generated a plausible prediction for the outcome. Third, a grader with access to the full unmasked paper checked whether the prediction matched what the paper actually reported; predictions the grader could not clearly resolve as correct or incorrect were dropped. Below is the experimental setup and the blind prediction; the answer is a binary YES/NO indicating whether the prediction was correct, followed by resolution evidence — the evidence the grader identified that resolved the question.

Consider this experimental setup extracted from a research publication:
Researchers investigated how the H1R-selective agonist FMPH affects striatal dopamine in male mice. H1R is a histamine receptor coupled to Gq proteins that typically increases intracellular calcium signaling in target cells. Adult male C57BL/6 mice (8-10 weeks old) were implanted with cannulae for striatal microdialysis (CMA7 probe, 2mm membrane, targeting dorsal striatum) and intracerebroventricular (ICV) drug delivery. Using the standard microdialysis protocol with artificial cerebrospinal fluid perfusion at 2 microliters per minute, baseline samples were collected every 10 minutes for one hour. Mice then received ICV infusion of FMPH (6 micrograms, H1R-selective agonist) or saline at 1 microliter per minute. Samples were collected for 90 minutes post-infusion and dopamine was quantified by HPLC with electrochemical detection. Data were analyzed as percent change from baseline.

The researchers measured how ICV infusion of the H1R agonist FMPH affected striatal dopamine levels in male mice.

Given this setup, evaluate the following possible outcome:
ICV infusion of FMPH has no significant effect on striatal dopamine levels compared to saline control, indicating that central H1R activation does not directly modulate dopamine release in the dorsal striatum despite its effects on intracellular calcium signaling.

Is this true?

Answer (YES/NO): YES